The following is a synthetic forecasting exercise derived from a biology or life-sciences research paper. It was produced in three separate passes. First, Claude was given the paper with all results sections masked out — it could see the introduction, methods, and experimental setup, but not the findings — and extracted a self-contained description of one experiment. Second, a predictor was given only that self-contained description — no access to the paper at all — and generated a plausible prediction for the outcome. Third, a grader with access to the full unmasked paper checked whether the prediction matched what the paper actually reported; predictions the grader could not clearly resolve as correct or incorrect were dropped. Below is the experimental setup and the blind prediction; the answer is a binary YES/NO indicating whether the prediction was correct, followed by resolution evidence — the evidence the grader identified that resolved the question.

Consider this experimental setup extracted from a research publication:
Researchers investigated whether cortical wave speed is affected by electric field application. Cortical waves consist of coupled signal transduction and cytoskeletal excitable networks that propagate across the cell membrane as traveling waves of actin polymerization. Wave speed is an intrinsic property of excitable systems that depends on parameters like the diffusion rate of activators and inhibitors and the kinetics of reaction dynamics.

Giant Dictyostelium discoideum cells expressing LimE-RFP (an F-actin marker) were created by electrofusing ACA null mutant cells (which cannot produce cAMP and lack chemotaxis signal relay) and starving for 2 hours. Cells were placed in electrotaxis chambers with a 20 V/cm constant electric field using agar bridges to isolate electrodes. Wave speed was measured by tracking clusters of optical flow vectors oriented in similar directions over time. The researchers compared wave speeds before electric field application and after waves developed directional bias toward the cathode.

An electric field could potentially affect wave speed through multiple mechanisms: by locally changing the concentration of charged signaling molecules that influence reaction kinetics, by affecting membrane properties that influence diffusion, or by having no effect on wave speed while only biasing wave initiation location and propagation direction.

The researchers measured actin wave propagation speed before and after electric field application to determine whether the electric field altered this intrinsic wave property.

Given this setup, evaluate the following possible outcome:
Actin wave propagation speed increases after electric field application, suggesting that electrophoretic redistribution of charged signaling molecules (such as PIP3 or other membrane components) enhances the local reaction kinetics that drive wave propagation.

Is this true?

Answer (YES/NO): YES